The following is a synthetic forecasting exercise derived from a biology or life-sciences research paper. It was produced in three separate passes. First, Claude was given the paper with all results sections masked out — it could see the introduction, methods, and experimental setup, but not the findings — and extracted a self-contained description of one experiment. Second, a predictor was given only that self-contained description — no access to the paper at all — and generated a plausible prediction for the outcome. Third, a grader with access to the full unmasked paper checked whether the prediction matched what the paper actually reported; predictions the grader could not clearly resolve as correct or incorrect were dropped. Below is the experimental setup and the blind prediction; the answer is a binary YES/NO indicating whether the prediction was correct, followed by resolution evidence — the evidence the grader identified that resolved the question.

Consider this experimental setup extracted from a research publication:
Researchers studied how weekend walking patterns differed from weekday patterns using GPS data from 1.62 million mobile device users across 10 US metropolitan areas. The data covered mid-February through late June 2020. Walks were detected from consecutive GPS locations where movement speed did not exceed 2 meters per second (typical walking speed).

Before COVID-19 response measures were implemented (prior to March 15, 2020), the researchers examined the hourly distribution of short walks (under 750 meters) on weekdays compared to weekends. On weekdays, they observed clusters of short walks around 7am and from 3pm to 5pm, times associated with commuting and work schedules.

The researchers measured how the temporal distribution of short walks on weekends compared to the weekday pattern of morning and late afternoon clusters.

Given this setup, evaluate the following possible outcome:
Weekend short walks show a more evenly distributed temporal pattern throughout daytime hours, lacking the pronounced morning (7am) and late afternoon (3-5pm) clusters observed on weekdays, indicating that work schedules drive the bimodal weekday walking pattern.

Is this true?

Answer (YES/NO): NO